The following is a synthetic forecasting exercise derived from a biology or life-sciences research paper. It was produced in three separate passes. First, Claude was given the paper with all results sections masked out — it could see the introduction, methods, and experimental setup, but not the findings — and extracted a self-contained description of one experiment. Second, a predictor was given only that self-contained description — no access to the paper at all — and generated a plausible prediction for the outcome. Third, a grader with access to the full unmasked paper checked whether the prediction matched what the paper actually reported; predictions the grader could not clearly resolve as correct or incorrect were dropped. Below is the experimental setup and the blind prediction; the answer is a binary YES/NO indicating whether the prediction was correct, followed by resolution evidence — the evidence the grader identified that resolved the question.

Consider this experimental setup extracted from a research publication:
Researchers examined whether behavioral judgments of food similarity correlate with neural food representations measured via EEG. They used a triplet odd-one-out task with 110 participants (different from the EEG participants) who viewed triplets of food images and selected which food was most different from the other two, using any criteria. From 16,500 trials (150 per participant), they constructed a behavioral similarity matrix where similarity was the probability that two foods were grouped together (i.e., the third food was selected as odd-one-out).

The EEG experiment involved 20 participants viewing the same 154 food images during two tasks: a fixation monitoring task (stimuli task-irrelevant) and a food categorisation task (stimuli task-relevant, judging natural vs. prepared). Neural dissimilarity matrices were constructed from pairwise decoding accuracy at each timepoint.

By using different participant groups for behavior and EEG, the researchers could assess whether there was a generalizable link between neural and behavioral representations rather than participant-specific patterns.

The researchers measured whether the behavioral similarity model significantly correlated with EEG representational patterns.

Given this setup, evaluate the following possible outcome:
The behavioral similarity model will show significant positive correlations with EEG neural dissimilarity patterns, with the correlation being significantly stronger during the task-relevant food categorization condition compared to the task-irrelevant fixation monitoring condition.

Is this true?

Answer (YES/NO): NO